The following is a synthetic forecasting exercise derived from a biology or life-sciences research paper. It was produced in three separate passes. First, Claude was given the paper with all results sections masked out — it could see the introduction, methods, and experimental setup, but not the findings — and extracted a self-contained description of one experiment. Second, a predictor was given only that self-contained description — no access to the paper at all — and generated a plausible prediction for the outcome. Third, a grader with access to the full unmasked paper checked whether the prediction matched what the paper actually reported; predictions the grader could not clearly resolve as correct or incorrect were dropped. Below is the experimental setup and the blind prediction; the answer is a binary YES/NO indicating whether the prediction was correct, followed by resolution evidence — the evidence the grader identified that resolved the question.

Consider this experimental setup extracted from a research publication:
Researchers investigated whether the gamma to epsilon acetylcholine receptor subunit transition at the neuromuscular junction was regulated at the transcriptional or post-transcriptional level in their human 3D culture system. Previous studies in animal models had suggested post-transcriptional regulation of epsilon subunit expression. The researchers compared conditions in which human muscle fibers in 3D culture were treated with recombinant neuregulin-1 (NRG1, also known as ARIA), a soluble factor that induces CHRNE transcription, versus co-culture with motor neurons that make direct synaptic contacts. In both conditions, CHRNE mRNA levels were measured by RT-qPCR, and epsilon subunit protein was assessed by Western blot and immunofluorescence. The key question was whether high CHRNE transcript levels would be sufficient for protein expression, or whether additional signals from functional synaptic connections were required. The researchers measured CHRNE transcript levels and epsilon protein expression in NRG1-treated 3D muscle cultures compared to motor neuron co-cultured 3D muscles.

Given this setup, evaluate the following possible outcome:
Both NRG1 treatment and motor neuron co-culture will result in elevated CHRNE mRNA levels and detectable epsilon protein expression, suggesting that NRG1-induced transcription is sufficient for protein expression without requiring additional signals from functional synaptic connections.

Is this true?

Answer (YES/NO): NO